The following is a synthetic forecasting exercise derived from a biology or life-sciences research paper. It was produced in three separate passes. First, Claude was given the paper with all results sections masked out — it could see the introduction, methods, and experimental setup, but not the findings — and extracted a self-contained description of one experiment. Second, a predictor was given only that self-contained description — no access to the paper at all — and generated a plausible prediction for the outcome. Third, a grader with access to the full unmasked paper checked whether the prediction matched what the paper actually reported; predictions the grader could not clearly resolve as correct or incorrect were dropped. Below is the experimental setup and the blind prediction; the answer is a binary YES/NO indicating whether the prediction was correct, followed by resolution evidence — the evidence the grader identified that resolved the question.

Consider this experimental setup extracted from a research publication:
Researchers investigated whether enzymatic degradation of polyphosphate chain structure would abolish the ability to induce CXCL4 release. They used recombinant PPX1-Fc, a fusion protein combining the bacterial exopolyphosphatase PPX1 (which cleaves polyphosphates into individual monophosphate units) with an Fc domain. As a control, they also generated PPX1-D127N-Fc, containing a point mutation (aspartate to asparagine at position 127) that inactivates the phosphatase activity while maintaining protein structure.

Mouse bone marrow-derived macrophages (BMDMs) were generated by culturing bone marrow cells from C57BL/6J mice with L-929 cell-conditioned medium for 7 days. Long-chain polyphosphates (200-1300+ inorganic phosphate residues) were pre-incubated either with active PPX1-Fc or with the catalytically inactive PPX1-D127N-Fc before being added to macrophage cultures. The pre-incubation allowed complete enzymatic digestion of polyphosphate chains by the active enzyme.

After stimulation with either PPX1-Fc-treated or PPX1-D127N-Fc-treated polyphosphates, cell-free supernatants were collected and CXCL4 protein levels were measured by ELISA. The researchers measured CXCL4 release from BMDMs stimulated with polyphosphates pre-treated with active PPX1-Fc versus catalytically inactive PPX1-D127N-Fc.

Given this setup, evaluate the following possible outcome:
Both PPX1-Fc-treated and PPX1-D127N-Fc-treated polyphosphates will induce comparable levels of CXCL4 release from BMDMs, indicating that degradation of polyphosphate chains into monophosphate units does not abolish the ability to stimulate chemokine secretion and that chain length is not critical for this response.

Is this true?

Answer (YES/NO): NO